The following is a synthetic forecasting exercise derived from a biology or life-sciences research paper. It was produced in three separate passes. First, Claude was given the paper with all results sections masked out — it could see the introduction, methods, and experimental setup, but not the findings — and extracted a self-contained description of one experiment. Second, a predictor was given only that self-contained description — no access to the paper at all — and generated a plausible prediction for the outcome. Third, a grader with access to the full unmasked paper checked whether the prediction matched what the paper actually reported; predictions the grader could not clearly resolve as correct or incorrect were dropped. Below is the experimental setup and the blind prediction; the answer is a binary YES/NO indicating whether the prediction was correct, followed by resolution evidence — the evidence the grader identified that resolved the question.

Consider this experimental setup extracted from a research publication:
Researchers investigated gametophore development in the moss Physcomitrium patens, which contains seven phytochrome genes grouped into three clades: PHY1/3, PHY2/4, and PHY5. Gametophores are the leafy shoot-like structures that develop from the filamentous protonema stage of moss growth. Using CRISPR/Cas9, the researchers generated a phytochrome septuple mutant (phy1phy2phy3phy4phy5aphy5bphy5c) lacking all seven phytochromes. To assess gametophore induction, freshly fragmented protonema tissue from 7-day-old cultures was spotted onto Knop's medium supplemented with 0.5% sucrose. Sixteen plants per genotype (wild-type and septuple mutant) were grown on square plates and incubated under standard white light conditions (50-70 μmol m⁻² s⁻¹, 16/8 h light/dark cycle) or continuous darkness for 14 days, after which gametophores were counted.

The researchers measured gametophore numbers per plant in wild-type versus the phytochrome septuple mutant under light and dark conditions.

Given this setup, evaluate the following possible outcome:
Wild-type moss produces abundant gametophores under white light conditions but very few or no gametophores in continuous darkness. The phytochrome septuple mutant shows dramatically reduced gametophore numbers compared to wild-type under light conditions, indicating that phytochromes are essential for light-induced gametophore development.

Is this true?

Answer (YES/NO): YES